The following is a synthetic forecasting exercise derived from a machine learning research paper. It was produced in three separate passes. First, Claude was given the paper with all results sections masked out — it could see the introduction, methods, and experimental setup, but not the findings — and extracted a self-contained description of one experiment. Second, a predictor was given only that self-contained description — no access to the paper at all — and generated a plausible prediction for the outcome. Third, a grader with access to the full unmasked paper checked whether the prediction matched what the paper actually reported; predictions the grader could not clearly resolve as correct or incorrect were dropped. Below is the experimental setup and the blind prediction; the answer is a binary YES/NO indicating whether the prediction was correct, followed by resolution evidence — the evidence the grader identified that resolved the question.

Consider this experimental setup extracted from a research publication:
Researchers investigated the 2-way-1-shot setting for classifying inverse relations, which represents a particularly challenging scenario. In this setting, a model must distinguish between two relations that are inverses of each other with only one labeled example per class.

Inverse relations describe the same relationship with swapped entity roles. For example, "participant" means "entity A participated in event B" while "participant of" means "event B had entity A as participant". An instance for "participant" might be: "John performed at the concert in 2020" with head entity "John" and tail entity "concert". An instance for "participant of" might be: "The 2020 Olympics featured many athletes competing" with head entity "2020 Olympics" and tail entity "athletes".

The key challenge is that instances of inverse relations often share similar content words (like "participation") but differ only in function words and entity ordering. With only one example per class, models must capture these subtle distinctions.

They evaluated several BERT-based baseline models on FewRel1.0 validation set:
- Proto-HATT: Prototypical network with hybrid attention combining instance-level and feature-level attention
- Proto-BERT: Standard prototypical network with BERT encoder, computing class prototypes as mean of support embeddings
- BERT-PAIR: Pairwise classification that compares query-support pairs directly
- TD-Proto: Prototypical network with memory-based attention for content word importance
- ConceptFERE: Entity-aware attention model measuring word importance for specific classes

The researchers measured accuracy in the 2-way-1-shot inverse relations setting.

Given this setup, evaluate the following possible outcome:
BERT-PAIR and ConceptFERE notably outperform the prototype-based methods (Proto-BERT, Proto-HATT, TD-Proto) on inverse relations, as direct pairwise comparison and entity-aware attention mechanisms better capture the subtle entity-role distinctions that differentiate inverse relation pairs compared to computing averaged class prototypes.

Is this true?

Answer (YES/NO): NO